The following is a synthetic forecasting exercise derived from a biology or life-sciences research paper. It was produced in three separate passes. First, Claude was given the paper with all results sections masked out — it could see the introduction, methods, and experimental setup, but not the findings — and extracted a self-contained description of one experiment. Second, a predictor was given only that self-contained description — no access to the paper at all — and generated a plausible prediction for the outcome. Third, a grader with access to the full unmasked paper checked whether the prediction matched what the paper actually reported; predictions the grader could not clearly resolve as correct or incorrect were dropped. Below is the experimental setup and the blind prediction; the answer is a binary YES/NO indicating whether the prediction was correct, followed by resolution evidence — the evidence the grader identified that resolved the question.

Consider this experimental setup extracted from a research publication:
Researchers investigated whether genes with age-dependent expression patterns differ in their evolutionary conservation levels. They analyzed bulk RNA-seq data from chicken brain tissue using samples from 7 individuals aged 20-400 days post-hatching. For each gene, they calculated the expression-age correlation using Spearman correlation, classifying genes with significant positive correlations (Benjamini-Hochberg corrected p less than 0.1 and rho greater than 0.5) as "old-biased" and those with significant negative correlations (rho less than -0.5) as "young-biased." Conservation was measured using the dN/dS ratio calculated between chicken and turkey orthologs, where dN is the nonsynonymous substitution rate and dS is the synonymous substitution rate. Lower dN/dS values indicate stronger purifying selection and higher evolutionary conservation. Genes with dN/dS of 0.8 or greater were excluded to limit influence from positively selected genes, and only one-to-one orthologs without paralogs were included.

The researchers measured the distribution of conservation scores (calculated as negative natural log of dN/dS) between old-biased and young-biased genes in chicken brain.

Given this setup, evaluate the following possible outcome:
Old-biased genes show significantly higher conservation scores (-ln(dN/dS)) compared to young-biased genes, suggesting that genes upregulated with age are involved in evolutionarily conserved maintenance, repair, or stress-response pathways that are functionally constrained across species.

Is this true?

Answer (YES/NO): NO